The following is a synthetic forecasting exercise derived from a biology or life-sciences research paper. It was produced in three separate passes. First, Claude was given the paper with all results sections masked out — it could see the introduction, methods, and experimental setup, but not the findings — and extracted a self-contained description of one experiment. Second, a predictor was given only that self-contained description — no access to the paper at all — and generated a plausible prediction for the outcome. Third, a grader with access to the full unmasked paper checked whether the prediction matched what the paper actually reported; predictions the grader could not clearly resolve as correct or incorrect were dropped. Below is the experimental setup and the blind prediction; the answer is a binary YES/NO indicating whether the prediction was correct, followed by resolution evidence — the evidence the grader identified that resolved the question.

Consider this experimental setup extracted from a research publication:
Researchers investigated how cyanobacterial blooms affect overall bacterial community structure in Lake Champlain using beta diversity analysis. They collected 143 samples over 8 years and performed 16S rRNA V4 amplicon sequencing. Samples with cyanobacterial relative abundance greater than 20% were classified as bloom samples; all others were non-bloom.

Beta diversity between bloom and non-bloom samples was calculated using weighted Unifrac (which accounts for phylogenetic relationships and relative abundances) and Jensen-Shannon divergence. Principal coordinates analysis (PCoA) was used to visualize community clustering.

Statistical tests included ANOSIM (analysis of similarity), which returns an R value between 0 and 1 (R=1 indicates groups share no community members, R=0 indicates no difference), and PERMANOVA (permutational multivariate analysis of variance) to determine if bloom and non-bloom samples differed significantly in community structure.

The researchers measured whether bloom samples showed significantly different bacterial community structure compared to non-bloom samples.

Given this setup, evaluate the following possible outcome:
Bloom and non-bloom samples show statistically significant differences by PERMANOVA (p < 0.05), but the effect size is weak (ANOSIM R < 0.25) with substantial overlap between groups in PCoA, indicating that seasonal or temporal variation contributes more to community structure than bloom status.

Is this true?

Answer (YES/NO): NO